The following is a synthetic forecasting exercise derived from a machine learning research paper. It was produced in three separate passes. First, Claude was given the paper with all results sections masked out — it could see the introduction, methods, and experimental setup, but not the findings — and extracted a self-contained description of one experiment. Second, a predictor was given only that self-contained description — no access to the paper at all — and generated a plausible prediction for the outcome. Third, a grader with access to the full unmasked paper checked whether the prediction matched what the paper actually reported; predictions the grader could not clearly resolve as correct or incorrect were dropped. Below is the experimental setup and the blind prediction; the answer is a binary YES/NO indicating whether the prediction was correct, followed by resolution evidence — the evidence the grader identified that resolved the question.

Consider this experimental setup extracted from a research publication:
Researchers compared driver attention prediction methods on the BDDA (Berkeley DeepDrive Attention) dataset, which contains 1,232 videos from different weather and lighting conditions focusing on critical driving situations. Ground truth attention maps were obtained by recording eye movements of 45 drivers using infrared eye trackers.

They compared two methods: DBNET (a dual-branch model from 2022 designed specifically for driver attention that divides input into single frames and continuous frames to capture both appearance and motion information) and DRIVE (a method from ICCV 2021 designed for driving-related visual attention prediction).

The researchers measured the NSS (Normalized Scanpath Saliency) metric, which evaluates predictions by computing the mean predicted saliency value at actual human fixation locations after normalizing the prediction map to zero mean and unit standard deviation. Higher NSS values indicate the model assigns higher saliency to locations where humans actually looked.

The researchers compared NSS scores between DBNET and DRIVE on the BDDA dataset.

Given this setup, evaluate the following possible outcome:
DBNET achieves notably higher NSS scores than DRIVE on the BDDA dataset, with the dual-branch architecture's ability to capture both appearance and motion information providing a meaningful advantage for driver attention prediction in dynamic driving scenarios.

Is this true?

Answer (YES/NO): YES